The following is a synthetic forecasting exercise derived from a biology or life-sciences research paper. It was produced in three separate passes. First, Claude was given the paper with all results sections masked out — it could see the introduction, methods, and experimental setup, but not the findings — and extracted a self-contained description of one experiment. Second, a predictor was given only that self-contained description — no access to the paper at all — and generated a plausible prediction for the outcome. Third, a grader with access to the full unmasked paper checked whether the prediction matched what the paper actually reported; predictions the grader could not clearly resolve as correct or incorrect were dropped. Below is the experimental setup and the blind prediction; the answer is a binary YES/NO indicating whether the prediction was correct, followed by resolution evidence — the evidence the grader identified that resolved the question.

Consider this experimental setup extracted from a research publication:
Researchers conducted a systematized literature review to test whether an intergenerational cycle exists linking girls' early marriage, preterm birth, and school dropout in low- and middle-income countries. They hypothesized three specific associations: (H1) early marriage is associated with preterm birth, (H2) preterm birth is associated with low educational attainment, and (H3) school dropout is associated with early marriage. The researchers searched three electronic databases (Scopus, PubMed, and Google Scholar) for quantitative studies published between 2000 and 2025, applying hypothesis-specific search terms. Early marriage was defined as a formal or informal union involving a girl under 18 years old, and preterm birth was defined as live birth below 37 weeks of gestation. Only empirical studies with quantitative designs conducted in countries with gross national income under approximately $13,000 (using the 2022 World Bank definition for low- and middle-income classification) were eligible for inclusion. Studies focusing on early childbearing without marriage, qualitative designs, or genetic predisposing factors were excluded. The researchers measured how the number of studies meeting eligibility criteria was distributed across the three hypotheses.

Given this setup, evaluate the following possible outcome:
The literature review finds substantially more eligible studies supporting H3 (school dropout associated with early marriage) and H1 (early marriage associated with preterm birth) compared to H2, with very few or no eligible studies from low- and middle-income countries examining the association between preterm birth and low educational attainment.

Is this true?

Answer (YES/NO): NO